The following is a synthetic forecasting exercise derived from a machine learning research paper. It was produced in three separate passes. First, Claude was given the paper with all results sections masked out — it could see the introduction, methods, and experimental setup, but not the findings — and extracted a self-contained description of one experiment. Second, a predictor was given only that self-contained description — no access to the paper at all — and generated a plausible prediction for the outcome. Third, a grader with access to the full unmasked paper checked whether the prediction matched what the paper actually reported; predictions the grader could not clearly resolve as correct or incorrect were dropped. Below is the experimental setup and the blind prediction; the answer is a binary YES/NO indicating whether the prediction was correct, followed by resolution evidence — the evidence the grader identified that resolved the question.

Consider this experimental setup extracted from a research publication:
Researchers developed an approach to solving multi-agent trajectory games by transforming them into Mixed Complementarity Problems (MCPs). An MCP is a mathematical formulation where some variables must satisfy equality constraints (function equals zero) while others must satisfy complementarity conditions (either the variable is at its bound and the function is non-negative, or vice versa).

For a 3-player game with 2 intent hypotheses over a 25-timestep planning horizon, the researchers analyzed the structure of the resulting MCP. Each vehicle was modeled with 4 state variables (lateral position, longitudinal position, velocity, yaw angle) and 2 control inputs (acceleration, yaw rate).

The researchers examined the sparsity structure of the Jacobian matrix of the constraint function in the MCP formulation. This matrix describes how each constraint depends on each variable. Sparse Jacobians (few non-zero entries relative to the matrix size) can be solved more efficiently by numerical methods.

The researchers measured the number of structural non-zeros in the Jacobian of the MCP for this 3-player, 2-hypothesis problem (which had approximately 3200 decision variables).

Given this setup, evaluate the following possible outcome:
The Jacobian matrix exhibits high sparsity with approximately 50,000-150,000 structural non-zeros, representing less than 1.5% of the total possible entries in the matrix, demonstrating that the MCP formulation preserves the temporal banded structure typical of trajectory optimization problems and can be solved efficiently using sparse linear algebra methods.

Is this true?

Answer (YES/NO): NO